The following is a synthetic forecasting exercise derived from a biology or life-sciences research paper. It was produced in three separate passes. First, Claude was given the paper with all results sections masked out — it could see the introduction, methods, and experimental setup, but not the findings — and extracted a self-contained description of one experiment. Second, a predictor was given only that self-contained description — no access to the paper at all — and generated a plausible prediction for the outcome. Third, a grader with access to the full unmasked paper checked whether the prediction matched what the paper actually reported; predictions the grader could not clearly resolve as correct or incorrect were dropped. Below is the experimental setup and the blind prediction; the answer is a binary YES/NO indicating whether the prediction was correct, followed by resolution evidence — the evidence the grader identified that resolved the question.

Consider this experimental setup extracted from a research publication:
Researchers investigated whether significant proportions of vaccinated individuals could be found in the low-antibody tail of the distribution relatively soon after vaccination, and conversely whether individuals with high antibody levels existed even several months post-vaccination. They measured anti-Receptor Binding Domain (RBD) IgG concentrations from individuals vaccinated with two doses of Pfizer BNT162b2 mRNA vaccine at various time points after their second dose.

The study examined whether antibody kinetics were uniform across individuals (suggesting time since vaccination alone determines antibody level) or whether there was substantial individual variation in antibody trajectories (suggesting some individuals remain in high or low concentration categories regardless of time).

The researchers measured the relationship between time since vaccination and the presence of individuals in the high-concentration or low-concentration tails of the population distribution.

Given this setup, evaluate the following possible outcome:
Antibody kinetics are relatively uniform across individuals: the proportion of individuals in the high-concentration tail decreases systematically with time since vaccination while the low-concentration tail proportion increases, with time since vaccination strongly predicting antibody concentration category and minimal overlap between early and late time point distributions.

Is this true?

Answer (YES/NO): NO